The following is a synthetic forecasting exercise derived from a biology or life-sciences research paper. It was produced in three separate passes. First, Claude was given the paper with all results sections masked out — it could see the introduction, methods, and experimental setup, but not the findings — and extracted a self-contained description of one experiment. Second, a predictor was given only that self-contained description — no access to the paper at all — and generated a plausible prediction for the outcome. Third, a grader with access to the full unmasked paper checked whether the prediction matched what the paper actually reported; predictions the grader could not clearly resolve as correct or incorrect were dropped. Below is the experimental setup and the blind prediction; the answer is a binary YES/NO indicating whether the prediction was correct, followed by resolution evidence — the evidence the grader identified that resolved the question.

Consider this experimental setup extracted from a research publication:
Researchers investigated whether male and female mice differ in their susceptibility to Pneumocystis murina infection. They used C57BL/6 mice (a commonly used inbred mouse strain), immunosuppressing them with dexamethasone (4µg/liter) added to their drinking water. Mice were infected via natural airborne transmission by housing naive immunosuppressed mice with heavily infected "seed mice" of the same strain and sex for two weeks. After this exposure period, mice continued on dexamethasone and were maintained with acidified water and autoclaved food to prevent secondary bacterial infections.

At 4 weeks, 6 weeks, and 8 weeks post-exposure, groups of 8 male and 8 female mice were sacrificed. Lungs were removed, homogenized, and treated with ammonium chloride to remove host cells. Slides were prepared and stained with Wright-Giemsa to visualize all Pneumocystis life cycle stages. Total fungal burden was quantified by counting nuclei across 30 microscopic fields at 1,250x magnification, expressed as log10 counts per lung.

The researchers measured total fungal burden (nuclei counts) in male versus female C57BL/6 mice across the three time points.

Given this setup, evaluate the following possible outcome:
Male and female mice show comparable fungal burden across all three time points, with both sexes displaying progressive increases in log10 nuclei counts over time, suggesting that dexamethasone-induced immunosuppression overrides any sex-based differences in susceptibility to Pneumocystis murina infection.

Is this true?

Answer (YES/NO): NO